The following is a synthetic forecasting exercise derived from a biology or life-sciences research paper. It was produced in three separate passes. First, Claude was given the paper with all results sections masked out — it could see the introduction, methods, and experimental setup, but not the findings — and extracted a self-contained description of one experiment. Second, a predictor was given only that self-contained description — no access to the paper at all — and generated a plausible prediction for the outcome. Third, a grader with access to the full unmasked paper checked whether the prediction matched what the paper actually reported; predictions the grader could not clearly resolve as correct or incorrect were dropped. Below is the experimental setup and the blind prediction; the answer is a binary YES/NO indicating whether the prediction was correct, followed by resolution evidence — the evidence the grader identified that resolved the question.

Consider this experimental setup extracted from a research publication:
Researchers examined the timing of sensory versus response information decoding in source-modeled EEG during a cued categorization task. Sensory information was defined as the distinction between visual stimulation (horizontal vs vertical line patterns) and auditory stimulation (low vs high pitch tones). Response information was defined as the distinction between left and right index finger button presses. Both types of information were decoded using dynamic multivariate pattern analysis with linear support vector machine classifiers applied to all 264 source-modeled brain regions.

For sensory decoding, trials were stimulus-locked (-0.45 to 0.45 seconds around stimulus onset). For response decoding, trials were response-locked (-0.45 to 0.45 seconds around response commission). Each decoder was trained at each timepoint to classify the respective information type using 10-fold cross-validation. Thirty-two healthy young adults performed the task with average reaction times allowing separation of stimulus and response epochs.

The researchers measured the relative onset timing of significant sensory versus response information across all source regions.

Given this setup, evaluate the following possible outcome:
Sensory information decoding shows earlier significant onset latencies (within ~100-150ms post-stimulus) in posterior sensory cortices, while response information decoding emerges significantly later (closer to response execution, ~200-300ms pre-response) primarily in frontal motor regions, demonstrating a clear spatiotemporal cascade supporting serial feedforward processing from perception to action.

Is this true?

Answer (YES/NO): NO